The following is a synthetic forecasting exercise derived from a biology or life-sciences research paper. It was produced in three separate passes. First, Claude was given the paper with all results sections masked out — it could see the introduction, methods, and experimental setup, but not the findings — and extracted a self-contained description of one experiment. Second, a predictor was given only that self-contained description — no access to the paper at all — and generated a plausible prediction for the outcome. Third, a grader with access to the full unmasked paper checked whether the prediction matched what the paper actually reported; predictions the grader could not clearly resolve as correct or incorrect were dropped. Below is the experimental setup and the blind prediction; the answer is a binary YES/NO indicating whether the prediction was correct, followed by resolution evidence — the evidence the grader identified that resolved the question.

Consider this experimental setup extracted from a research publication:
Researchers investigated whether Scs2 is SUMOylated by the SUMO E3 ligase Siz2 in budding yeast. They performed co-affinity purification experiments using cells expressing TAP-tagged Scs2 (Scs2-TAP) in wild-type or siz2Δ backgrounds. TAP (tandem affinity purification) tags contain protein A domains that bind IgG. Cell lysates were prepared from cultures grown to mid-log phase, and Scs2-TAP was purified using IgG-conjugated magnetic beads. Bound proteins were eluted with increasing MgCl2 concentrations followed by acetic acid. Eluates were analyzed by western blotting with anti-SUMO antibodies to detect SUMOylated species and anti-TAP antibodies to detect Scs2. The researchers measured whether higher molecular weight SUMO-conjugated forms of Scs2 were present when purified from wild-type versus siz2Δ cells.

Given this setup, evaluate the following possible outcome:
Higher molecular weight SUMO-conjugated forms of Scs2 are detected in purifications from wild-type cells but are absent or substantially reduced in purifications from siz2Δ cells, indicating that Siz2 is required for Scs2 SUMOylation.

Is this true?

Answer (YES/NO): YES